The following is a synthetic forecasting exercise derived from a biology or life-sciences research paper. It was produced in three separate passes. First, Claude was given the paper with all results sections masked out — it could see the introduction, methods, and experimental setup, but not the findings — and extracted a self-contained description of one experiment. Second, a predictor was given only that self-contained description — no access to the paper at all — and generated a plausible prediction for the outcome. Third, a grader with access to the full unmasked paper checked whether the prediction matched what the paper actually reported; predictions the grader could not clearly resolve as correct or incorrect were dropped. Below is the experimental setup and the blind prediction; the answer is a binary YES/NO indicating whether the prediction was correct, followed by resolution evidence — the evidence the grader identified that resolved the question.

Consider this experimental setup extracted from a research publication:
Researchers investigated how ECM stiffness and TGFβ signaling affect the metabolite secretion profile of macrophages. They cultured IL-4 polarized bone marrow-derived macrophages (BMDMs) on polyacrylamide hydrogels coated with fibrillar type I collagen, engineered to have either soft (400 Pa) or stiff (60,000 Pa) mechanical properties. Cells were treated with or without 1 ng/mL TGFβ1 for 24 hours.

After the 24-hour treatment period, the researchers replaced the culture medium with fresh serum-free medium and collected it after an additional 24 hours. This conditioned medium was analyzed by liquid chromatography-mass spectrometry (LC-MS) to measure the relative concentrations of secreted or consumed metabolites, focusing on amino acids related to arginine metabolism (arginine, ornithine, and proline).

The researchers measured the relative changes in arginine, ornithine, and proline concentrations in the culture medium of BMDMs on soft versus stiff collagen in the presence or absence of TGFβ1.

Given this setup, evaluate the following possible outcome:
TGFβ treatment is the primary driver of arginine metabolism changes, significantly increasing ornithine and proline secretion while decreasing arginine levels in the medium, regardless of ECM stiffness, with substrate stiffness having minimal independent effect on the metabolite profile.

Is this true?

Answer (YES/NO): NO